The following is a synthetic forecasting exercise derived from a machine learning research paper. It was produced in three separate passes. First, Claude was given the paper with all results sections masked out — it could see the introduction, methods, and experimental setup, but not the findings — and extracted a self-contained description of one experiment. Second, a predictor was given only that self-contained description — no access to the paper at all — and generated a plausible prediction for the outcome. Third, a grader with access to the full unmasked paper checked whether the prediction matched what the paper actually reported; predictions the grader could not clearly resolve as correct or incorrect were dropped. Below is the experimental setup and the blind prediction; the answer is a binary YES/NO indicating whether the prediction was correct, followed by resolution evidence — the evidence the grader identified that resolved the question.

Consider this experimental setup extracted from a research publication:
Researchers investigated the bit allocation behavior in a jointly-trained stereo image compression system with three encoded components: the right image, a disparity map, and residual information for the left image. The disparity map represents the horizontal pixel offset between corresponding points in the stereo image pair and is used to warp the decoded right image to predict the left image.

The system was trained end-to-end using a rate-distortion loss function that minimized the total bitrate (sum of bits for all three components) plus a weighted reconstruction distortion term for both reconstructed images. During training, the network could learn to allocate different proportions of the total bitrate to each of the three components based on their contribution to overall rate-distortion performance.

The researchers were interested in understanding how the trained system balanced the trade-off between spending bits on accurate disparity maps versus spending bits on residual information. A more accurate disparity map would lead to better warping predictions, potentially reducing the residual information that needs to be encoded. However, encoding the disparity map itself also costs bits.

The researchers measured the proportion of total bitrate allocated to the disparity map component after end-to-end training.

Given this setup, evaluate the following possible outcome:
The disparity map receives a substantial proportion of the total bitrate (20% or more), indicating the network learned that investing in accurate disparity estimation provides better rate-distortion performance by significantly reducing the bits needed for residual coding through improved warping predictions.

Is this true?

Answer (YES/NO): NO